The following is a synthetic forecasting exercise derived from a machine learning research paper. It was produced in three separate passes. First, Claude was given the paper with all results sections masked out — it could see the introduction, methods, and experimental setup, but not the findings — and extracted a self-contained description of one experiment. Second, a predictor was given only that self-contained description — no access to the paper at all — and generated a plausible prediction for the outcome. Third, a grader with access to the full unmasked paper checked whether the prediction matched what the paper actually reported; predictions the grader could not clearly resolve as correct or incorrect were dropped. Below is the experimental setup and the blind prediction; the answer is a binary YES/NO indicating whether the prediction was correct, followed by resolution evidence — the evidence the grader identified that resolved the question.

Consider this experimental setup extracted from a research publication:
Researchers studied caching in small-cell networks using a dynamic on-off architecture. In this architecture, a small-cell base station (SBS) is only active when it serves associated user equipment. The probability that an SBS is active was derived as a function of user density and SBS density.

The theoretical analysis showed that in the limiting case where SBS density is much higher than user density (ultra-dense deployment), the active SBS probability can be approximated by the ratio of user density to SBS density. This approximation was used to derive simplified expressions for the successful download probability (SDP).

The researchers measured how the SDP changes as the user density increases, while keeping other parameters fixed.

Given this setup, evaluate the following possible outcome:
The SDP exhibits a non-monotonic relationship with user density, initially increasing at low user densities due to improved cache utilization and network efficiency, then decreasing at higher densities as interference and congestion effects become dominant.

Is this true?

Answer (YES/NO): NO